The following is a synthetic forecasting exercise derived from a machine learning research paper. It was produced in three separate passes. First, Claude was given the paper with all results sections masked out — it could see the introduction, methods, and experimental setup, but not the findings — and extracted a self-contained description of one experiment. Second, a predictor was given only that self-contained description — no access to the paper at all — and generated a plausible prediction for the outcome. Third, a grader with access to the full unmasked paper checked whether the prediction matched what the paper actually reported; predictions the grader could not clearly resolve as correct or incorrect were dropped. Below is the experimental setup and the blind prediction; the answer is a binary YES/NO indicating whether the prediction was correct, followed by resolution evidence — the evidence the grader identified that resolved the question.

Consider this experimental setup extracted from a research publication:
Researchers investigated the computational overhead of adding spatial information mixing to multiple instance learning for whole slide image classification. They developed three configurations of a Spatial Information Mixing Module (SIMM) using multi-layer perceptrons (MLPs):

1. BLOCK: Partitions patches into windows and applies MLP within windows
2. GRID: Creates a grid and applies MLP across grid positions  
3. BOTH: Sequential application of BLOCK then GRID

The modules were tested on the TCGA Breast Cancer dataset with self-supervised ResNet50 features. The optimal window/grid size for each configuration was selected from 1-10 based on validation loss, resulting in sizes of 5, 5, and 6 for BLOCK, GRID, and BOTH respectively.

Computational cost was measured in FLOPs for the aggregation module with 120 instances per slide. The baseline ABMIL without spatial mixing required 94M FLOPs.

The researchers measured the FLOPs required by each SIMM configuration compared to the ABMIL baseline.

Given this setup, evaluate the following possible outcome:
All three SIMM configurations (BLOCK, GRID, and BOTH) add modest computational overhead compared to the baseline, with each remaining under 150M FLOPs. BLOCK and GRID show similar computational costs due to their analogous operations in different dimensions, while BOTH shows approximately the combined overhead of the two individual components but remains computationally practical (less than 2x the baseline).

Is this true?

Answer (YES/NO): NO